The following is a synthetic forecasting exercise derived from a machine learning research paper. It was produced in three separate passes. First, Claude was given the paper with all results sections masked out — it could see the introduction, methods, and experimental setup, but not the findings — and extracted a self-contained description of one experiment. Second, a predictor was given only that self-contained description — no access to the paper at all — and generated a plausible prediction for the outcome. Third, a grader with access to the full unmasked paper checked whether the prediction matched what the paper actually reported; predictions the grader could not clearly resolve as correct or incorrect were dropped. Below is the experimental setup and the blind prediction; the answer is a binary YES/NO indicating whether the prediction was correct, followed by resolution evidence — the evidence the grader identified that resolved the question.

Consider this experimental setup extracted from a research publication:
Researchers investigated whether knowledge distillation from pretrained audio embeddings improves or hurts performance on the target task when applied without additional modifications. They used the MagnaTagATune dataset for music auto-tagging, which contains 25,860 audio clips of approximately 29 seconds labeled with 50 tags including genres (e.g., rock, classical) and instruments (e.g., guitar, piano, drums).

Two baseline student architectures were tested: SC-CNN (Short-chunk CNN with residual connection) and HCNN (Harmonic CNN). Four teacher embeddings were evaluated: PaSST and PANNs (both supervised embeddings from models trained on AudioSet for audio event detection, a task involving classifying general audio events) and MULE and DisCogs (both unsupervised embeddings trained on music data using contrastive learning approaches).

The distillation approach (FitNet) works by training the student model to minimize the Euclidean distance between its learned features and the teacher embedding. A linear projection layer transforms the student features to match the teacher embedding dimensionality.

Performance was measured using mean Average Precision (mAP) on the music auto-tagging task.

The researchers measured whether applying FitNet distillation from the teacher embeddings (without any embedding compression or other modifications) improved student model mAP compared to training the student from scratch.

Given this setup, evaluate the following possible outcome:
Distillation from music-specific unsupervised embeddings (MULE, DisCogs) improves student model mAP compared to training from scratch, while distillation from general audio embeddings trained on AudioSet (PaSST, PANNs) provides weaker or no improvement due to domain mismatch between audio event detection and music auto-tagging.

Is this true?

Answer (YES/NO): NO